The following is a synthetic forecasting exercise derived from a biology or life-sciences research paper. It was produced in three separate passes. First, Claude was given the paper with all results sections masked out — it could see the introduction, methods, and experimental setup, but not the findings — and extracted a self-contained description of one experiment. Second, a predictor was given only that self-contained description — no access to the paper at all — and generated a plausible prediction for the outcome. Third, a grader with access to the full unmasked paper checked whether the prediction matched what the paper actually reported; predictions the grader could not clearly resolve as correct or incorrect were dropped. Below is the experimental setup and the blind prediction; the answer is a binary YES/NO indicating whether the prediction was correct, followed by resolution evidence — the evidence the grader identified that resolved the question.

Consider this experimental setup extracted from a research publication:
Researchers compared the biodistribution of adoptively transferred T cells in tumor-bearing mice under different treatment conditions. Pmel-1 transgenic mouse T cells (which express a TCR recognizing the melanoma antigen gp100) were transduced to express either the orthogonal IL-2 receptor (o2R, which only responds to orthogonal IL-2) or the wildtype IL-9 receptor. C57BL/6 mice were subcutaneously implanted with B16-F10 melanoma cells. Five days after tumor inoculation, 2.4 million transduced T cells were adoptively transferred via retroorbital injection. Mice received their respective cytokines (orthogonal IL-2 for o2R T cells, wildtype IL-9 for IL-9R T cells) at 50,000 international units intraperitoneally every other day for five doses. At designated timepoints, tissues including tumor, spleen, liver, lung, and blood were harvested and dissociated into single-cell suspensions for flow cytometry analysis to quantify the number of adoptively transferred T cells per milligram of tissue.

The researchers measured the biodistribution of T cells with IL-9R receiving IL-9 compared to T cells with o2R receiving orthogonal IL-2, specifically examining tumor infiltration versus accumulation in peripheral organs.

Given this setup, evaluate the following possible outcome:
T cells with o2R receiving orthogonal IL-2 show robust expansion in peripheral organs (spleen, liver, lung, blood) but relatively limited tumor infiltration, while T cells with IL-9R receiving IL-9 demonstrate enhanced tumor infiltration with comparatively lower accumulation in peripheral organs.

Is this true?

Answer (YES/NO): NO